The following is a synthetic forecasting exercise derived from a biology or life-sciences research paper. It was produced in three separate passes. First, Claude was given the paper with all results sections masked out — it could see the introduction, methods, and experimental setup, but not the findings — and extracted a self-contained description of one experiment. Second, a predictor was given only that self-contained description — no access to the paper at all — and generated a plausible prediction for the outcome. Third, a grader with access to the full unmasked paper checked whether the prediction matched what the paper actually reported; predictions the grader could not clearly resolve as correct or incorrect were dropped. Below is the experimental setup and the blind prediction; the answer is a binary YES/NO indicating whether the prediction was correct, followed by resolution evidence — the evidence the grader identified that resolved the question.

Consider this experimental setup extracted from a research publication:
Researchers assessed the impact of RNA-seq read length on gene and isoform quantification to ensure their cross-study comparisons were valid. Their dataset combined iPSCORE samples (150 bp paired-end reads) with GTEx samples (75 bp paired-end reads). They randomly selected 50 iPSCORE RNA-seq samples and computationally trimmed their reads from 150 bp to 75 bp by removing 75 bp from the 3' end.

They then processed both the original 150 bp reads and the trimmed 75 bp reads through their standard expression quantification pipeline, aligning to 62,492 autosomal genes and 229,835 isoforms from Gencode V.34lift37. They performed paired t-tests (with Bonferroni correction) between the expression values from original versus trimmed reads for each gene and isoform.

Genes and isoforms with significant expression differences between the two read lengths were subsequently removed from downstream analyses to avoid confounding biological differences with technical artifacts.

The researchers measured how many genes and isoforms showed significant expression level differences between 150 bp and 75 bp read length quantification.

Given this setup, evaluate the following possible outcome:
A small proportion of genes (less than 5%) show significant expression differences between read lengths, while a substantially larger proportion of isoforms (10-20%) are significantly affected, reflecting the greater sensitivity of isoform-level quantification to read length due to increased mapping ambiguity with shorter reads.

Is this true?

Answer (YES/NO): YES